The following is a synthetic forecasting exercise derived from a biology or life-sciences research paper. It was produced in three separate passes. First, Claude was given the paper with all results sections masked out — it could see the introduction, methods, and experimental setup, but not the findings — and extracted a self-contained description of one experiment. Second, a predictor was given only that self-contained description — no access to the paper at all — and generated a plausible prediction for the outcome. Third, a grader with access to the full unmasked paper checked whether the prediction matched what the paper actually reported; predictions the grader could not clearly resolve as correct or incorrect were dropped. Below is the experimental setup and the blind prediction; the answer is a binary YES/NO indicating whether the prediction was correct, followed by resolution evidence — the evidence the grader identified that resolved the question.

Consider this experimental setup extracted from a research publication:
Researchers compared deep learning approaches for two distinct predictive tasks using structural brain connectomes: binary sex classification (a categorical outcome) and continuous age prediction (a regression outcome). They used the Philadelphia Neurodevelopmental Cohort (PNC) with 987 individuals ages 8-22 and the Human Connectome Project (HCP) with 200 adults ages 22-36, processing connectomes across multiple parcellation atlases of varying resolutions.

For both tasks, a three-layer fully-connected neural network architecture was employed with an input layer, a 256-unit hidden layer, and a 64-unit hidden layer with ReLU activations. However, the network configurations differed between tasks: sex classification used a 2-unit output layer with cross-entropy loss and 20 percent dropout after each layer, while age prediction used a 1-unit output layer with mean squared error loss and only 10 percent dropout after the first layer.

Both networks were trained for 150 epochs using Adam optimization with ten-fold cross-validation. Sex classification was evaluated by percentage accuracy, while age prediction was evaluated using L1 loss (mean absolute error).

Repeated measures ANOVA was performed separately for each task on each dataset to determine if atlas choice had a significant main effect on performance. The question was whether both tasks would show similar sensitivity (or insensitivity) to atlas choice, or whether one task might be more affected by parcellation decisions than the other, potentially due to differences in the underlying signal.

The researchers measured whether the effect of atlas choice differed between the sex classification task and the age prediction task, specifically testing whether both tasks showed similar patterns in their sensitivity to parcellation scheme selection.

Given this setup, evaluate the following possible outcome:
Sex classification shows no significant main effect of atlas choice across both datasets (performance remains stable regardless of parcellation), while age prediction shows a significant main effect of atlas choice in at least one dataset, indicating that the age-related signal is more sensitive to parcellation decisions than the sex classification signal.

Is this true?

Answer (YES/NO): YES